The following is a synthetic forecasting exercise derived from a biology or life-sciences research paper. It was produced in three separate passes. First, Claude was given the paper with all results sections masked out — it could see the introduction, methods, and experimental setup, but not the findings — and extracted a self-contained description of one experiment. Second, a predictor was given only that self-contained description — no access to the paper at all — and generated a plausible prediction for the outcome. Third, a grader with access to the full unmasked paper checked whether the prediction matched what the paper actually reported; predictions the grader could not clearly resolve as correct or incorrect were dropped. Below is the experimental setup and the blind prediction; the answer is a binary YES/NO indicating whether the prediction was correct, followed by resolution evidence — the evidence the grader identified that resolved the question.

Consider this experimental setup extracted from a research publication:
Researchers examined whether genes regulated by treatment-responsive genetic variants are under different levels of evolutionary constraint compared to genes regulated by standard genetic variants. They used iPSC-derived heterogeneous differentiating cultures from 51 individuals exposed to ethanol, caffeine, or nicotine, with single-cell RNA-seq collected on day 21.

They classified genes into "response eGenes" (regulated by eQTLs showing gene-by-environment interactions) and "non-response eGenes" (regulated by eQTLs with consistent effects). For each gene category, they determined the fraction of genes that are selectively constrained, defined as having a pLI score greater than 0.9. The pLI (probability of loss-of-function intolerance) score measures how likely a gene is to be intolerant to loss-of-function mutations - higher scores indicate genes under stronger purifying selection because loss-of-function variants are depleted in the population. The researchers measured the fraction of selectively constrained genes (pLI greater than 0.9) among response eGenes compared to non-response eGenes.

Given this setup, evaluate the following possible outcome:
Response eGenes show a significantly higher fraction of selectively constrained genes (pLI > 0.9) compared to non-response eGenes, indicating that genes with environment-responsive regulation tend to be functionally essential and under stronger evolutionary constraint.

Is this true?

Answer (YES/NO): YES